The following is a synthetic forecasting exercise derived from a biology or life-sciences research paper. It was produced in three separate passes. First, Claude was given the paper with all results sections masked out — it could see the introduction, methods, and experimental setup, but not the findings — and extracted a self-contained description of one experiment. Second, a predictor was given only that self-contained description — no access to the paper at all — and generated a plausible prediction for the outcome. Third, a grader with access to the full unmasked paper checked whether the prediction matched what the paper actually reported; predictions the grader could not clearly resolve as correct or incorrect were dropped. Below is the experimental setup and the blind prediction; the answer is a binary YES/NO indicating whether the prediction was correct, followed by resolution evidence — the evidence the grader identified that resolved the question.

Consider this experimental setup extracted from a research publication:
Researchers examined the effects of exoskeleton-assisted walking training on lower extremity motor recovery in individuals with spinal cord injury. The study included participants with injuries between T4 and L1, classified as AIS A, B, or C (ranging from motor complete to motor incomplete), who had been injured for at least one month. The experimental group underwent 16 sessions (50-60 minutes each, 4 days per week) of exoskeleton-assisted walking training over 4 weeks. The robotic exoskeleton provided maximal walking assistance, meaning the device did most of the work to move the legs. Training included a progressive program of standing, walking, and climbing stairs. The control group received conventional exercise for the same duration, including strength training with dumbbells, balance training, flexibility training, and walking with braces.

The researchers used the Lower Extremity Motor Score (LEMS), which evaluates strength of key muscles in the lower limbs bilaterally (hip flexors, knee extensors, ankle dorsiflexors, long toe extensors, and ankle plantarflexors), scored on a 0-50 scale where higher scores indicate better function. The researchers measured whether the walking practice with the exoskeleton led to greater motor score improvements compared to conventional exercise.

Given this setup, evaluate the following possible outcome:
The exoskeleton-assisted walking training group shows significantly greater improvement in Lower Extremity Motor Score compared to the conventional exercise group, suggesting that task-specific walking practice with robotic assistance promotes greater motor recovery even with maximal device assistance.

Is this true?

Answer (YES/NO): NO